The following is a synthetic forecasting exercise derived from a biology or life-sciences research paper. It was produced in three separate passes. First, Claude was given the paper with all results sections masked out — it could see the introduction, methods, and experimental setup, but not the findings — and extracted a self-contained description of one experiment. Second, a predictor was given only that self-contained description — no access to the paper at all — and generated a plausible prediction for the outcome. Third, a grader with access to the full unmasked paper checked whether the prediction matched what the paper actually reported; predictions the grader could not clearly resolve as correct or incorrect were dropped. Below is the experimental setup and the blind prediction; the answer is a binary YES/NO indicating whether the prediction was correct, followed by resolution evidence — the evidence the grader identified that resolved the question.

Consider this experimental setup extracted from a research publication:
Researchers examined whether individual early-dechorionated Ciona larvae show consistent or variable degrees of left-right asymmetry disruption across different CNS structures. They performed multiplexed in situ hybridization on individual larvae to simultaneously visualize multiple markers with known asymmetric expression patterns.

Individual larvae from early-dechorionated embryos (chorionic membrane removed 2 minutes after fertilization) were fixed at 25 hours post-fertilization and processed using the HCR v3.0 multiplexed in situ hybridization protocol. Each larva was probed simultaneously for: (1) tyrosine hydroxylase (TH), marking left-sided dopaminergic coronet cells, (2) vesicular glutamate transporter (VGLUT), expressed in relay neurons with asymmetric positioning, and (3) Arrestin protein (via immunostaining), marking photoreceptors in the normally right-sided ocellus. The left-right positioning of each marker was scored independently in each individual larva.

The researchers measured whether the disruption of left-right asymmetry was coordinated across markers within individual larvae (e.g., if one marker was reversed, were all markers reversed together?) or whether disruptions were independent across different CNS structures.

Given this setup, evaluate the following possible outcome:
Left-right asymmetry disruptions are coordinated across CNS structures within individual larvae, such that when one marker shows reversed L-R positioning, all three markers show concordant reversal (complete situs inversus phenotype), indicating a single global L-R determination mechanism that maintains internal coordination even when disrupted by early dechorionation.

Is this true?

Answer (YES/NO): YES